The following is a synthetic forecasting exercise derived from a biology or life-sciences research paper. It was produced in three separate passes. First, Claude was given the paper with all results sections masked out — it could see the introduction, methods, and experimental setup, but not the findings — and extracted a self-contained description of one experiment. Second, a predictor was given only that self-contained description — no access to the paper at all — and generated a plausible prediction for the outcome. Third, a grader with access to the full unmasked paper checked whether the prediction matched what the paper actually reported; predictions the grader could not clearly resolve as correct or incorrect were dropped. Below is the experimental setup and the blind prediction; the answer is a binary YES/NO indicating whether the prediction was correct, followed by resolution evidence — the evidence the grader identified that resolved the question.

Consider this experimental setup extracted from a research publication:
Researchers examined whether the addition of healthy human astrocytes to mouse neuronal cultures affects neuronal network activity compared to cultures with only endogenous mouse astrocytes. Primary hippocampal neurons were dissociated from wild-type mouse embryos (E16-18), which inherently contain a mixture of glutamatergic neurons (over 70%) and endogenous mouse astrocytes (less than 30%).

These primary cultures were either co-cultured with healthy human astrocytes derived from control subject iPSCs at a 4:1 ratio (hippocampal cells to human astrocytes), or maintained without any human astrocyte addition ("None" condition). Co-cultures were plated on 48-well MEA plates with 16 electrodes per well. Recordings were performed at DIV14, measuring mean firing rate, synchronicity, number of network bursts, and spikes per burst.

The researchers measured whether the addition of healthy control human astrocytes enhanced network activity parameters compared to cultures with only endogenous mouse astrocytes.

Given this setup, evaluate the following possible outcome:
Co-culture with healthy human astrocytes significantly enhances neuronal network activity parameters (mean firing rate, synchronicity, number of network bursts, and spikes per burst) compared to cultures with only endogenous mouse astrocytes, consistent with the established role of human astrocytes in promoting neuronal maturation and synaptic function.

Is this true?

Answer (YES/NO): NO